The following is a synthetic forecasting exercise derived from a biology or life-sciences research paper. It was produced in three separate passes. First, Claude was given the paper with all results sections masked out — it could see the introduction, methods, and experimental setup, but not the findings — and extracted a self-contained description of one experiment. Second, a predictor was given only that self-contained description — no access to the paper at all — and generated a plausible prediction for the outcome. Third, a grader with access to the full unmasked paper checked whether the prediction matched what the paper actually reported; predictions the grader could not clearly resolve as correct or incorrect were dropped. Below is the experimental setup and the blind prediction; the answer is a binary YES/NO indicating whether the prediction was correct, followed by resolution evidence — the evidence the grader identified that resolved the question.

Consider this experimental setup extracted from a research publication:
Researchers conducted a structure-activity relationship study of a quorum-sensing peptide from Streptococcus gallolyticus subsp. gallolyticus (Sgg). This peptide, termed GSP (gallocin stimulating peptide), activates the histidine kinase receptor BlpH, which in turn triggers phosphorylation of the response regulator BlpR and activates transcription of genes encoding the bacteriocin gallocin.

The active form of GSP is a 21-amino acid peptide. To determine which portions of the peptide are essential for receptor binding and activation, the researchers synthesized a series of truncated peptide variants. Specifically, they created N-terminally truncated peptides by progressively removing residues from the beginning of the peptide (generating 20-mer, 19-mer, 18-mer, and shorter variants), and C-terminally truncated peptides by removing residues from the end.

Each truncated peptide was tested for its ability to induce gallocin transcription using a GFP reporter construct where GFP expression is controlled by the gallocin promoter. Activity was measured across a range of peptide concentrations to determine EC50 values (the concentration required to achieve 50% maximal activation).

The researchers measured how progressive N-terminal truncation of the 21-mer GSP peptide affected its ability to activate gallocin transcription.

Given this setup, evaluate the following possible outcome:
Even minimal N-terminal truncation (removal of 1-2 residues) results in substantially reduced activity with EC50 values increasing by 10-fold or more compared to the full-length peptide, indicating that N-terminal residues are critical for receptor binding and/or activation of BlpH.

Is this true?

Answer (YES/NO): NO